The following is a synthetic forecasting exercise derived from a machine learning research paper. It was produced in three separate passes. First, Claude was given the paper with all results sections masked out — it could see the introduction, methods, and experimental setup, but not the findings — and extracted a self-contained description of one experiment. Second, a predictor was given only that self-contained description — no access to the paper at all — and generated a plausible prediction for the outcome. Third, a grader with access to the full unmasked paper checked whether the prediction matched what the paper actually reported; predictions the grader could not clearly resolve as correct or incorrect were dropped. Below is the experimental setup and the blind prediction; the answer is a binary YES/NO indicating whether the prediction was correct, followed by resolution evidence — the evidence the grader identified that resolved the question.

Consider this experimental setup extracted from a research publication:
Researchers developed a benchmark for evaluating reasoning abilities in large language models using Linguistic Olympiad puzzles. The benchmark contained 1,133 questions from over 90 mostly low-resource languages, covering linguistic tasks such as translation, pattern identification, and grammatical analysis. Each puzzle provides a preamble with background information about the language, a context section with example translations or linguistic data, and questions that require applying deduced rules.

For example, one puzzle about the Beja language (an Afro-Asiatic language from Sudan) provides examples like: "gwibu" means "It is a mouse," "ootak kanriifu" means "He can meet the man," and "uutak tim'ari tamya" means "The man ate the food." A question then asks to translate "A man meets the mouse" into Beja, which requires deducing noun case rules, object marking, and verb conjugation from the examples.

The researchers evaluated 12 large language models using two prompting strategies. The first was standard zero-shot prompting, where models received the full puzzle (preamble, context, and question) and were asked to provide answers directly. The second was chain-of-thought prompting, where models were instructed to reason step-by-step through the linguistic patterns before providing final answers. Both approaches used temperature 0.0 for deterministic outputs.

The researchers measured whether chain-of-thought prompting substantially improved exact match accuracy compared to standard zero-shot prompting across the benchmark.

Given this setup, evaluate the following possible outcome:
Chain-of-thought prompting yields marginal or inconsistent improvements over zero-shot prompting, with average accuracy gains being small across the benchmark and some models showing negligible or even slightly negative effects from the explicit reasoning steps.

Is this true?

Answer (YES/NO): YES